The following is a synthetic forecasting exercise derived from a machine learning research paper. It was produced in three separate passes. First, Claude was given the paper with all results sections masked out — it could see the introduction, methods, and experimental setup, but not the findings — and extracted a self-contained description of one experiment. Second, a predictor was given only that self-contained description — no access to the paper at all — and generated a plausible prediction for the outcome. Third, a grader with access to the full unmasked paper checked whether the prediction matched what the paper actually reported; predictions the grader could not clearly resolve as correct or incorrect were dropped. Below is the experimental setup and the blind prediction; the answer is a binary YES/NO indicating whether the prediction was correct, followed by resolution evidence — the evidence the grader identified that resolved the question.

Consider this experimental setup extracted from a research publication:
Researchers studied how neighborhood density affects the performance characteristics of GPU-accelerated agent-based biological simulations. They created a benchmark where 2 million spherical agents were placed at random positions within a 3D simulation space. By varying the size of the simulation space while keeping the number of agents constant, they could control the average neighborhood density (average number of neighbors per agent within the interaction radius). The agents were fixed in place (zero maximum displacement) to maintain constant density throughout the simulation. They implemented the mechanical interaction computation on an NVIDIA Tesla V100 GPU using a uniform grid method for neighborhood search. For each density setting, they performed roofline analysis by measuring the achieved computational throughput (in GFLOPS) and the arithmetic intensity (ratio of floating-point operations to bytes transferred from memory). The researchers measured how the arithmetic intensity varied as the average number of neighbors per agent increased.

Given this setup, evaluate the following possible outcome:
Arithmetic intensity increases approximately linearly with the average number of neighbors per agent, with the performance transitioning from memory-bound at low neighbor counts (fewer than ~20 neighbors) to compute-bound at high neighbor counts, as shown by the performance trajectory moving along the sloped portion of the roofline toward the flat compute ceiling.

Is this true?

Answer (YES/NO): NO